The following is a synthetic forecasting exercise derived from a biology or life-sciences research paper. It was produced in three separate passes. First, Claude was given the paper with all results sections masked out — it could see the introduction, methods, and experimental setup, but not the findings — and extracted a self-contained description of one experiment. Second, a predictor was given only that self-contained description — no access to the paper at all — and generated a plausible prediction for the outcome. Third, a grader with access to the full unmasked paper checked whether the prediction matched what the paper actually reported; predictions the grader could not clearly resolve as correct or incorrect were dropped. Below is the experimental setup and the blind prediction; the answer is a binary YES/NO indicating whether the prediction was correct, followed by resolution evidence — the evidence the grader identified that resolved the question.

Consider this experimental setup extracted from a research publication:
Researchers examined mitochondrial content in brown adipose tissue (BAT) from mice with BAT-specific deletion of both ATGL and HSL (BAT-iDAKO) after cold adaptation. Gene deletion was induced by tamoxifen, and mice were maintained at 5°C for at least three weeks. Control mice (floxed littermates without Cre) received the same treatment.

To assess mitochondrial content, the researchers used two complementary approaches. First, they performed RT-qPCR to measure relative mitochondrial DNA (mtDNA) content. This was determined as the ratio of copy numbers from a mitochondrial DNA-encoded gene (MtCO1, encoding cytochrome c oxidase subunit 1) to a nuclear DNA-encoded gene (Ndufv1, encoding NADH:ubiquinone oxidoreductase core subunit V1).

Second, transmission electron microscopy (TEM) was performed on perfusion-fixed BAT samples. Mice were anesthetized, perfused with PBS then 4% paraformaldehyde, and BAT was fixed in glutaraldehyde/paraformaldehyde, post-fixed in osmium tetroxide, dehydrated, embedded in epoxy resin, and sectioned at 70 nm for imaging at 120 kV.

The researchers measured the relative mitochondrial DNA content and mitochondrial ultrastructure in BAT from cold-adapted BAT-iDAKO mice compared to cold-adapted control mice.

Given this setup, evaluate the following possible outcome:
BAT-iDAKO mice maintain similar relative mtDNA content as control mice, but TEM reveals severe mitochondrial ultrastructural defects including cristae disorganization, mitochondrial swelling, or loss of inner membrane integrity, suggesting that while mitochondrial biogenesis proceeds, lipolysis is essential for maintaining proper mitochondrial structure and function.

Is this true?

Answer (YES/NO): NO